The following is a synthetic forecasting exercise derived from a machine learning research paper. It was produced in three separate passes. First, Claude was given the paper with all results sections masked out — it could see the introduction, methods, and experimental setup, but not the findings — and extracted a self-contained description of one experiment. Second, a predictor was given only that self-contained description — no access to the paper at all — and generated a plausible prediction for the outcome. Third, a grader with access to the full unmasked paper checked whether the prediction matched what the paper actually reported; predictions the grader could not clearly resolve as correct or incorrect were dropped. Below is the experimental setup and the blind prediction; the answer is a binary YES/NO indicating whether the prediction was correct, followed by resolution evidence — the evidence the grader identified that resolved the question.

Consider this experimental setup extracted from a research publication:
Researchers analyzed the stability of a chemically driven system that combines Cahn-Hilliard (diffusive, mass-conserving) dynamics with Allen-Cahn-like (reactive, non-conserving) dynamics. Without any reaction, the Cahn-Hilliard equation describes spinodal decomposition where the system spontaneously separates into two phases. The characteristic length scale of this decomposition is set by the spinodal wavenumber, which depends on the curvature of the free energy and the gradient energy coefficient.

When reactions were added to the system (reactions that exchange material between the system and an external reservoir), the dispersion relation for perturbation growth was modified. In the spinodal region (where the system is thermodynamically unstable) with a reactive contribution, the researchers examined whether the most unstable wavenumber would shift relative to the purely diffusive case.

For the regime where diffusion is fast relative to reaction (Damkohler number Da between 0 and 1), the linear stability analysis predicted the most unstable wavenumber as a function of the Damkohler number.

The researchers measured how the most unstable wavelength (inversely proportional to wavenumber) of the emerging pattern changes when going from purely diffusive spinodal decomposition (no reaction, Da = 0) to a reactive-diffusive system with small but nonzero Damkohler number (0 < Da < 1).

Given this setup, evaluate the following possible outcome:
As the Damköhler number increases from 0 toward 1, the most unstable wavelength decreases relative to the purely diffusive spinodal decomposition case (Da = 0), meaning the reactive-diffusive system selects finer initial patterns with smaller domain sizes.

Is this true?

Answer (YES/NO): NO